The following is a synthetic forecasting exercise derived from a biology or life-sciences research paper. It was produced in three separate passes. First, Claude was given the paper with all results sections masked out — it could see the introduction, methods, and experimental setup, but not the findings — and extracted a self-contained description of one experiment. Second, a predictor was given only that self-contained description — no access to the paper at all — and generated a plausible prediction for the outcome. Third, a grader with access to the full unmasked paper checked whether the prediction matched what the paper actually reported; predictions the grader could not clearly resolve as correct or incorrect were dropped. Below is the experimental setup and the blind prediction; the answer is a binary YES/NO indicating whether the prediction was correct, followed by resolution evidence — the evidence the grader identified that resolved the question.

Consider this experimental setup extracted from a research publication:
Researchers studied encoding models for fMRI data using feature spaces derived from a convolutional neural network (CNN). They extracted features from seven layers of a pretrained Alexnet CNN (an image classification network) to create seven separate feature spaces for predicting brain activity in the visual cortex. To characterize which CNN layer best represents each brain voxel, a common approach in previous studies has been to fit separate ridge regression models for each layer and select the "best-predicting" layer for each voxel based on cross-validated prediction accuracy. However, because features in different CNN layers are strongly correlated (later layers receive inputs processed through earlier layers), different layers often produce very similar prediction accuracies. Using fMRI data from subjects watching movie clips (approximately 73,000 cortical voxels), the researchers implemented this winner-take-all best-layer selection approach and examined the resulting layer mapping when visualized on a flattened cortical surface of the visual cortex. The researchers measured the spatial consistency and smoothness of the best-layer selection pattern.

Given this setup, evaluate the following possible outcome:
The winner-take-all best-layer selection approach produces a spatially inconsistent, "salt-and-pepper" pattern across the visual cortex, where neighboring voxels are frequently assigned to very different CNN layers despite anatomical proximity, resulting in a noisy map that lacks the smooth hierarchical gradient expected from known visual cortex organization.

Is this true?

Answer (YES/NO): NO